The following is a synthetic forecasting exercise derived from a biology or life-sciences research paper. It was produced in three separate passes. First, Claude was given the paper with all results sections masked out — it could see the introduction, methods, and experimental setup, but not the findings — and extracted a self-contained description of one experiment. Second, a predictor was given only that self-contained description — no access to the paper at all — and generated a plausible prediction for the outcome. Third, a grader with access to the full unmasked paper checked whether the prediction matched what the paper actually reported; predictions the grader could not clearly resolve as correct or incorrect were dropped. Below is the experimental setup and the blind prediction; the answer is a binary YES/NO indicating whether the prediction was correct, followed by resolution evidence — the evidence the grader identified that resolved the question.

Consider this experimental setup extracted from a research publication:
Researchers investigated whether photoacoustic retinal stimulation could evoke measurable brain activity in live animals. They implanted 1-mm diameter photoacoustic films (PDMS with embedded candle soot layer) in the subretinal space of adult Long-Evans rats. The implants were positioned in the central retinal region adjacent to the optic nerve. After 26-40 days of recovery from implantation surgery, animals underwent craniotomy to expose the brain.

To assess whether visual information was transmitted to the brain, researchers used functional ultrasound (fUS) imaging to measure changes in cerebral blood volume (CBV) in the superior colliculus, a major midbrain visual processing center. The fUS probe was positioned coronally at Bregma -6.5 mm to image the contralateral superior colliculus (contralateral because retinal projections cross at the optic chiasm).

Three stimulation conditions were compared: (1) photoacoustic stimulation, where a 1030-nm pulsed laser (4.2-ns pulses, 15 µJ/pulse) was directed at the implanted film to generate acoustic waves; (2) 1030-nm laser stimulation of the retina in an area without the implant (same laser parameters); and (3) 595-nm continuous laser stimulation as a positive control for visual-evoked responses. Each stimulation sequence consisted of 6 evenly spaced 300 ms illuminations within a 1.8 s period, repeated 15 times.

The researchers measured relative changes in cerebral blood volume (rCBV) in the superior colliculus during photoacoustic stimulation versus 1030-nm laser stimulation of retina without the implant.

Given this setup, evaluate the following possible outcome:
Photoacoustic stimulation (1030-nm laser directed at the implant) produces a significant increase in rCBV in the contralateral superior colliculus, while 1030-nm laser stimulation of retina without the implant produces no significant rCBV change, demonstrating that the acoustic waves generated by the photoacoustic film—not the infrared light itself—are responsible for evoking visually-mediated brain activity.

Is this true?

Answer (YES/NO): YES